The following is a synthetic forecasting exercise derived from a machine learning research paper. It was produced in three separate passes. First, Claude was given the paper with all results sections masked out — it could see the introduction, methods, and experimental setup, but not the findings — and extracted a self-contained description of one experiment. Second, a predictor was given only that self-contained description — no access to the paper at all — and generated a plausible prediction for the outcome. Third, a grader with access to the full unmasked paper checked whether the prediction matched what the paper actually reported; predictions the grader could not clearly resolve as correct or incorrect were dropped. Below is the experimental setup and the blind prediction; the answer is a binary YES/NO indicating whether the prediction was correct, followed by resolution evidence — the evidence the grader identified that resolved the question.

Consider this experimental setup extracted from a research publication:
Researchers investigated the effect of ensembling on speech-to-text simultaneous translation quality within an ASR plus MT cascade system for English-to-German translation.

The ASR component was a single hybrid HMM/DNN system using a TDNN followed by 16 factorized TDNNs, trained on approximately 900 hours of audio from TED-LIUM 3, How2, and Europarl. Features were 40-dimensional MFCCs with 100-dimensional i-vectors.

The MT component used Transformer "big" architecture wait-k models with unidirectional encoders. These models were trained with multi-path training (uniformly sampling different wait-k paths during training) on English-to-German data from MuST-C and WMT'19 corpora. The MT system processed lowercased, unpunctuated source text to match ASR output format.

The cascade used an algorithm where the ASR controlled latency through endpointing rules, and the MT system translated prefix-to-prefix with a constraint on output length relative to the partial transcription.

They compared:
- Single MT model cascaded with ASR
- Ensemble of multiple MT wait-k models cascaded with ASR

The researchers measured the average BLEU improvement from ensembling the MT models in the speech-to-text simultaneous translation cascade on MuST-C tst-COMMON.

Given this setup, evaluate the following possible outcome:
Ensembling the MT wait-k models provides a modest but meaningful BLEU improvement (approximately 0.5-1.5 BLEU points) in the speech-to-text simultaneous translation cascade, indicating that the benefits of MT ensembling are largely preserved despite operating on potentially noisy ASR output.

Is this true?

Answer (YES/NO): YES